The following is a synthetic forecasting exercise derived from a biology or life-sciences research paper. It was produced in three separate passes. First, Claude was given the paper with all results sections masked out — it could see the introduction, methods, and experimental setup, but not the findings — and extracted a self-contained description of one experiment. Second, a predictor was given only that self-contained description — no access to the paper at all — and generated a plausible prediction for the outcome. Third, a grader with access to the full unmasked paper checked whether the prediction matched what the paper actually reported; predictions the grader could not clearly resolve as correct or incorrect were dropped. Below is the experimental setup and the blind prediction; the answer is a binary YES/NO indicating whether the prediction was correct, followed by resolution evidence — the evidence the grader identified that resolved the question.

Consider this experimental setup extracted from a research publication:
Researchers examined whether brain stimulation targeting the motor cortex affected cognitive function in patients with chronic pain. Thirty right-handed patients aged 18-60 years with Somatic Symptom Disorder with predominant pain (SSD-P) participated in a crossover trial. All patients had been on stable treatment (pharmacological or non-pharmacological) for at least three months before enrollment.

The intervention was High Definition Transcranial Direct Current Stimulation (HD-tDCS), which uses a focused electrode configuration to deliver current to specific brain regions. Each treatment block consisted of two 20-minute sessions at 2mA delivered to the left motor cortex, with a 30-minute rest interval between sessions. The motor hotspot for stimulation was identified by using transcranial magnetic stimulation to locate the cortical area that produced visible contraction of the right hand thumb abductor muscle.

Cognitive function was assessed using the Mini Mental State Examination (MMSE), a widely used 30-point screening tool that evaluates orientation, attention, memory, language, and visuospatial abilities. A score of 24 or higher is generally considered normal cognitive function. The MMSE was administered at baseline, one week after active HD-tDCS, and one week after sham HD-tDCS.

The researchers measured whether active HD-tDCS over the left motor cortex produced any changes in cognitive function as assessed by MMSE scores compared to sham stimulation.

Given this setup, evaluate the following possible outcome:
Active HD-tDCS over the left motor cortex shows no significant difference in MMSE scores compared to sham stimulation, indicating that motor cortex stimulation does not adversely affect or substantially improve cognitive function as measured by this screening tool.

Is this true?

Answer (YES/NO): YES